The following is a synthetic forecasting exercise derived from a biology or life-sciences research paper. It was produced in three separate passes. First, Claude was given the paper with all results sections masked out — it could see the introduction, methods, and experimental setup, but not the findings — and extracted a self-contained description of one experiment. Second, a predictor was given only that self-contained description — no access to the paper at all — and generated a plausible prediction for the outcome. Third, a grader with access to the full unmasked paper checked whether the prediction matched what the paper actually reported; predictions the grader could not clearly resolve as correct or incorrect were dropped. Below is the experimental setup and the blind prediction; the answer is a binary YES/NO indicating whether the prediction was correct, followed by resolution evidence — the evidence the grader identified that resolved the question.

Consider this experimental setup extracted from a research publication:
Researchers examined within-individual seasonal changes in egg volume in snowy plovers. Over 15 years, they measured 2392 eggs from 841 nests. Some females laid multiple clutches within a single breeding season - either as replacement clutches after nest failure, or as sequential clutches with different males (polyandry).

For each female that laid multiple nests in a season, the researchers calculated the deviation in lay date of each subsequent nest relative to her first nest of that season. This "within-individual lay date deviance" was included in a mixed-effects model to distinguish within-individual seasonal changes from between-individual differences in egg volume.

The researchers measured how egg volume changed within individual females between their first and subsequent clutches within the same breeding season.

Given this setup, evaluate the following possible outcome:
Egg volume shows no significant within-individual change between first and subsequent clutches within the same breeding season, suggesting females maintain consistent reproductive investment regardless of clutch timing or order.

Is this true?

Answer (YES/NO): NO